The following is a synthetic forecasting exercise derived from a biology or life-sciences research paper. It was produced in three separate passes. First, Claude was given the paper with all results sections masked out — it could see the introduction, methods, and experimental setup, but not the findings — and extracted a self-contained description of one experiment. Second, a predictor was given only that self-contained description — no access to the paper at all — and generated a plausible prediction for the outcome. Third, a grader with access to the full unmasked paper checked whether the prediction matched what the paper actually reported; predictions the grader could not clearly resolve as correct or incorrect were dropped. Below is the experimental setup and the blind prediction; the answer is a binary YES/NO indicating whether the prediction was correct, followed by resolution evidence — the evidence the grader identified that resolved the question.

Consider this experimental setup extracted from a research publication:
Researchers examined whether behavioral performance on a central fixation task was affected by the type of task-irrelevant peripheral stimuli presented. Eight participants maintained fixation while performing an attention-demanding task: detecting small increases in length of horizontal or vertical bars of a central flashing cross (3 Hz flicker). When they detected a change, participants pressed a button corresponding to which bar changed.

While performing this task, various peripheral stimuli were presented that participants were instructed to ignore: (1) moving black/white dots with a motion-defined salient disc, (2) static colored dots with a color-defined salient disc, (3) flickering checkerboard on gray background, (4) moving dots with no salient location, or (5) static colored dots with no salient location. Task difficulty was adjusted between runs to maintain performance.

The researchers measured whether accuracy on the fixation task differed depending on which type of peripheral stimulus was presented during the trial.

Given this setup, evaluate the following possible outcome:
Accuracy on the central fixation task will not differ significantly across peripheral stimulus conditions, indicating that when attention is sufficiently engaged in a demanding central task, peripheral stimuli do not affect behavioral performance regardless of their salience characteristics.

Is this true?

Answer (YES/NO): YES